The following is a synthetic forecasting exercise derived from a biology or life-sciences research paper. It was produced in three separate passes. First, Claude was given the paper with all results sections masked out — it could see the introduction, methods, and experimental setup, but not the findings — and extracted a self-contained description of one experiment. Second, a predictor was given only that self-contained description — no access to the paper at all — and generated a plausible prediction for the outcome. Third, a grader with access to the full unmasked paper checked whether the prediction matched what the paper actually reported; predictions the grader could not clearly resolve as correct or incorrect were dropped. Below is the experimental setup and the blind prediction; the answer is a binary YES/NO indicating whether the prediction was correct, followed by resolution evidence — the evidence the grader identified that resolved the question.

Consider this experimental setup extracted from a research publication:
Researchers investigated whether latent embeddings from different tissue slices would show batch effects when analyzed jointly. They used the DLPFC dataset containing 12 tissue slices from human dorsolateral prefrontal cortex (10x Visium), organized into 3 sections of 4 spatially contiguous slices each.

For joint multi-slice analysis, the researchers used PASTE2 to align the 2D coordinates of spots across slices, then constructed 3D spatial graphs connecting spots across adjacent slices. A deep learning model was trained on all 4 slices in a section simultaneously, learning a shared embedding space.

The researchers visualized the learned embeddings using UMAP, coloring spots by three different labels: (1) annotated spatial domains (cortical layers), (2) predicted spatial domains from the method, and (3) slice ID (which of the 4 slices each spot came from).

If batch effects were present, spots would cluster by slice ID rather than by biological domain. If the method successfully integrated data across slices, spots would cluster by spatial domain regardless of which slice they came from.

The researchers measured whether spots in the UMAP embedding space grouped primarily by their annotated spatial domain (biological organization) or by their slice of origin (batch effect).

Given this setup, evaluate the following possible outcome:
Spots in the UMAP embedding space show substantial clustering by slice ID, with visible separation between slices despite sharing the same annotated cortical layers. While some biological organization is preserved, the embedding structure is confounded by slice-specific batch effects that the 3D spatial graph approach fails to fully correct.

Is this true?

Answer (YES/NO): NO